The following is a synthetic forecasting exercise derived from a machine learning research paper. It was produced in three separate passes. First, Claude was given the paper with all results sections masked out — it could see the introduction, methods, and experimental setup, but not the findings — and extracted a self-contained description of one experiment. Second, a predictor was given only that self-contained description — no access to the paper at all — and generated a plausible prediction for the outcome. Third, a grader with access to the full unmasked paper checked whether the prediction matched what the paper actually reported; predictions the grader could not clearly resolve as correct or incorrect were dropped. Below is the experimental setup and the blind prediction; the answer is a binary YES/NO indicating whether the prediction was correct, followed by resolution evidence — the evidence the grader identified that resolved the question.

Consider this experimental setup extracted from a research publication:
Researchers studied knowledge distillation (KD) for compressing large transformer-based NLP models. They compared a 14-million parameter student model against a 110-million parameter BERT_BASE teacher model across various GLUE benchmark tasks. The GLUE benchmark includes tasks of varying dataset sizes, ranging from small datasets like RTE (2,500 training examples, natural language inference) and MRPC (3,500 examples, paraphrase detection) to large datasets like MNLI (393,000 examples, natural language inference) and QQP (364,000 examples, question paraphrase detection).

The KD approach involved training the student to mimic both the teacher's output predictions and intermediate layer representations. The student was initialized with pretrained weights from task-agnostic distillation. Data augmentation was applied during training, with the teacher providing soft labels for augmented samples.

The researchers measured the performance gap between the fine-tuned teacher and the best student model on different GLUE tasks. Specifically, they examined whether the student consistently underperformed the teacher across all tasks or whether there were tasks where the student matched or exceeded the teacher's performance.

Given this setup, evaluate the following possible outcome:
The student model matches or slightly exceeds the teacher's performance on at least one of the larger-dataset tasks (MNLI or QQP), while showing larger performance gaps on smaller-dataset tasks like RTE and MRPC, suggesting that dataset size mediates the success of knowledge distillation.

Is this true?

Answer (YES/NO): NO